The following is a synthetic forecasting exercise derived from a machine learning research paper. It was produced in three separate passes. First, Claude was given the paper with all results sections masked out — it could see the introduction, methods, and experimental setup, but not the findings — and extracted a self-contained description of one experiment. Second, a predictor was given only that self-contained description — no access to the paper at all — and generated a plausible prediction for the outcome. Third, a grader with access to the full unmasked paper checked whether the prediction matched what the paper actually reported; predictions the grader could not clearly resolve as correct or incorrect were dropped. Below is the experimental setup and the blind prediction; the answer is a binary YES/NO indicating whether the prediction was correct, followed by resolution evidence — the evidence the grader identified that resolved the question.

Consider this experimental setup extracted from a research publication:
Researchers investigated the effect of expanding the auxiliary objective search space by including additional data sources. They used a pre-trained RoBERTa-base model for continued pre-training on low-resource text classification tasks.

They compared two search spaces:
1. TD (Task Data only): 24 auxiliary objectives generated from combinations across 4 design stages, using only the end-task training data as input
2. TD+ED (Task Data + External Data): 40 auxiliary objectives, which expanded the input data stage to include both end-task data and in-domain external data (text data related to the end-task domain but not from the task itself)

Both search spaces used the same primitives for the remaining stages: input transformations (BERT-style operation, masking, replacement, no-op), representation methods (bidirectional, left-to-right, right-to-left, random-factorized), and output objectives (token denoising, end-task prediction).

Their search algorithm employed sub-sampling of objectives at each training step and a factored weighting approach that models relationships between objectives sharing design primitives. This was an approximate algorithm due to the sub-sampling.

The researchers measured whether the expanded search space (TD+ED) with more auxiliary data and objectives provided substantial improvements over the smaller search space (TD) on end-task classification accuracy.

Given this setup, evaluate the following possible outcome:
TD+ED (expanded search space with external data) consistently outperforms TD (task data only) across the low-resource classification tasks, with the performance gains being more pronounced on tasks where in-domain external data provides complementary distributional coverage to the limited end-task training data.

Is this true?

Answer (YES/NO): NO